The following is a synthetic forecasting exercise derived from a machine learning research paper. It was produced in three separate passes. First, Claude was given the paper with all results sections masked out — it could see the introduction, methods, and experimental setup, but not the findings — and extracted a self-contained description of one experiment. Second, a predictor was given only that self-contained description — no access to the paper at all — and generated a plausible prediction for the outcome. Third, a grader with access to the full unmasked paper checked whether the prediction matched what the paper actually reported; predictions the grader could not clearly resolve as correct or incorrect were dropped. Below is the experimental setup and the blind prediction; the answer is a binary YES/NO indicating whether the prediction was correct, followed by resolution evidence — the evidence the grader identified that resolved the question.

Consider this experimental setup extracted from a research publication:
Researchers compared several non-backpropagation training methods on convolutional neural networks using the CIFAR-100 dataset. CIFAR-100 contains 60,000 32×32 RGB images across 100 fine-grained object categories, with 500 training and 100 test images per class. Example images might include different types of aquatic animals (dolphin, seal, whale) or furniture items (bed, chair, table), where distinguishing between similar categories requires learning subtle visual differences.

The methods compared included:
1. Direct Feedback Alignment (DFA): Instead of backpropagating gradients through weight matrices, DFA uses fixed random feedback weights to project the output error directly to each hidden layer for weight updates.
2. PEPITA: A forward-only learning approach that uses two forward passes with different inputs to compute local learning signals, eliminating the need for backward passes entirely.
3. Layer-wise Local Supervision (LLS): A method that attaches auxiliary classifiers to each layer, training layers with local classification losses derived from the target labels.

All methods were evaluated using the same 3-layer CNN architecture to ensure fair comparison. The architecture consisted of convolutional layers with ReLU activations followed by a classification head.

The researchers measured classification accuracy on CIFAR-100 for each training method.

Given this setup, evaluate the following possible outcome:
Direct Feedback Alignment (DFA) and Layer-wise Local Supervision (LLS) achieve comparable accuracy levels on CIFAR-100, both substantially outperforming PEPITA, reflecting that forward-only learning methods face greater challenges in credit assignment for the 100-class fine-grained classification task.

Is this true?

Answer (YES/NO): NO